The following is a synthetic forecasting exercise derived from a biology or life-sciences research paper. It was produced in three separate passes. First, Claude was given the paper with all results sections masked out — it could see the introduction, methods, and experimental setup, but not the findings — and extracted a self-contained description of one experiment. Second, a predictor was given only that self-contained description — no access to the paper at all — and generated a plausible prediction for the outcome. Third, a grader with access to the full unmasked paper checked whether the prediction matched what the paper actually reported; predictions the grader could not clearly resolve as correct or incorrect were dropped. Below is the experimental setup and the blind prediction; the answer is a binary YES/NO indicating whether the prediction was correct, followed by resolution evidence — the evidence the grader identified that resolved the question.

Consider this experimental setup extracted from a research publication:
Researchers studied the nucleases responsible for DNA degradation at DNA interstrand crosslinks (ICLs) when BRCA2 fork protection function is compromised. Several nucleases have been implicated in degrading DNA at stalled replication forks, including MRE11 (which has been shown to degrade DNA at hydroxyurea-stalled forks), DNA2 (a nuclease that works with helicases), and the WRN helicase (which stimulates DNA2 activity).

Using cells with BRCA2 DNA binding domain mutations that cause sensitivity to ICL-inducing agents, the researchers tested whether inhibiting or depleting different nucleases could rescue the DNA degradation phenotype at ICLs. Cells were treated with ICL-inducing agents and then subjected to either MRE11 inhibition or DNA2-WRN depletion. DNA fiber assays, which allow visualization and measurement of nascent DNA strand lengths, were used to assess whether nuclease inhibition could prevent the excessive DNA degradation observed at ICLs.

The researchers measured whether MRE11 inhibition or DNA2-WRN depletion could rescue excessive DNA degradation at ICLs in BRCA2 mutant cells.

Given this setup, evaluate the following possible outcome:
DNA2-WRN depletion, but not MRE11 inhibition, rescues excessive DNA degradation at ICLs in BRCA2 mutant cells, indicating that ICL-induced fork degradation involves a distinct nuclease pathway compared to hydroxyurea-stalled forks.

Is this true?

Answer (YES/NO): YES